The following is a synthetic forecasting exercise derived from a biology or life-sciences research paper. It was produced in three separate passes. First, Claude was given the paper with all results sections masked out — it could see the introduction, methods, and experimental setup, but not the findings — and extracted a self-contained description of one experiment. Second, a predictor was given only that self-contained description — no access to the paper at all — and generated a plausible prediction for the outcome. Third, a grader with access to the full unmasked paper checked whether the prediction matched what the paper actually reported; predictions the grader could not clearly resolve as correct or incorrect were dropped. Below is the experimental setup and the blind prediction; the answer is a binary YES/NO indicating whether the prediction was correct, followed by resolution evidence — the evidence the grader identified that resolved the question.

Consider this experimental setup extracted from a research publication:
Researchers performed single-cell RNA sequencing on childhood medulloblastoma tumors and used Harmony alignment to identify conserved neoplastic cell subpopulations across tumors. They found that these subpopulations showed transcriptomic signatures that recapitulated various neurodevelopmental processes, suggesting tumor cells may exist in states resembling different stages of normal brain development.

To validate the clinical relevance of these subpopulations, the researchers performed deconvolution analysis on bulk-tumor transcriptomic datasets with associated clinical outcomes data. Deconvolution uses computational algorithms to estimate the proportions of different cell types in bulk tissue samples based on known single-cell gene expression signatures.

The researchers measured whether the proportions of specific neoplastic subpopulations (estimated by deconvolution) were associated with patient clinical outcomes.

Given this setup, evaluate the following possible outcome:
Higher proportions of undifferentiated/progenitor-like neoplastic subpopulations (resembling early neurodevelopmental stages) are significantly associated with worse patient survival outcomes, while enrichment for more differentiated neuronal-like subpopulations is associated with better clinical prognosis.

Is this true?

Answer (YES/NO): YES